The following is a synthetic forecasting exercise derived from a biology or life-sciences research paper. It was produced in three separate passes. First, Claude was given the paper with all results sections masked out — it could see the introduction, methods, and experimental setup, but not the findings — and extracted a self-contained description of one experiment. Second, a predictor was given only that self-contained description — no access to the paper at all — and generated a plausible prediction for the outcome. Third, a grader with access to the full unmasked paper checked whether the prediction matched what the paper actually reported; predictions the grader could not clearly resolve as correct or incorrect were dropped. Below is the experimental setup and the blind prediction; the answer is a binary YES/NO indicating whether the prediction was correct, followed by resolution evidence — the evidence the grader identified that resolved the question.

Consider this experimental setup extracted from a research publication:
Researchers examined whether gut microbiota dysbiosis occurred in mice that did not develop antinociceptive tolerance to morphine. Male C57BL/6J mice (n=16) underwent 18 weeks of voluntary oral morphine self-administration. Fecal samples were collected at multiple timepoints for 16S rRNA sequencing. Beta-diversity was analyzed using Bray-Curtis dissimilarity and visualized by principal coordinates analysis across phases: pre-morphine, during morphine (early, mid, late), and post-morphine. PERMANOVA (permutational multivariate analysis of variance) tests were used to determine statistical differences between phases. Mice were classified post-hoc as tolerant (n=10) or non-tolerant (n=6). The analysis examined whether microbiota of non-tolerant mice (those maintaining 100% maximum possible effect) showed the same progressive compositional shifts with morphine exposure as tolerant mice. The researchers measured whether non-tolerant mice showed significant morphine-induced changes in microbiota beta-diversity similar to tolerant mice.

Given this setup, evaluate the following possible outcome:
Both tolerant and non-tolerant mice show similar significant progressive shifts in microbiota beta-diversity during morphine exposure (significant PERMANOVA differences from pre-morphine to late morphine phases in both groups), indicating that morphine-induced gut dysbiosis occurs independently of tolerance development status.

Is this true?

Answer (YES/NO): YES